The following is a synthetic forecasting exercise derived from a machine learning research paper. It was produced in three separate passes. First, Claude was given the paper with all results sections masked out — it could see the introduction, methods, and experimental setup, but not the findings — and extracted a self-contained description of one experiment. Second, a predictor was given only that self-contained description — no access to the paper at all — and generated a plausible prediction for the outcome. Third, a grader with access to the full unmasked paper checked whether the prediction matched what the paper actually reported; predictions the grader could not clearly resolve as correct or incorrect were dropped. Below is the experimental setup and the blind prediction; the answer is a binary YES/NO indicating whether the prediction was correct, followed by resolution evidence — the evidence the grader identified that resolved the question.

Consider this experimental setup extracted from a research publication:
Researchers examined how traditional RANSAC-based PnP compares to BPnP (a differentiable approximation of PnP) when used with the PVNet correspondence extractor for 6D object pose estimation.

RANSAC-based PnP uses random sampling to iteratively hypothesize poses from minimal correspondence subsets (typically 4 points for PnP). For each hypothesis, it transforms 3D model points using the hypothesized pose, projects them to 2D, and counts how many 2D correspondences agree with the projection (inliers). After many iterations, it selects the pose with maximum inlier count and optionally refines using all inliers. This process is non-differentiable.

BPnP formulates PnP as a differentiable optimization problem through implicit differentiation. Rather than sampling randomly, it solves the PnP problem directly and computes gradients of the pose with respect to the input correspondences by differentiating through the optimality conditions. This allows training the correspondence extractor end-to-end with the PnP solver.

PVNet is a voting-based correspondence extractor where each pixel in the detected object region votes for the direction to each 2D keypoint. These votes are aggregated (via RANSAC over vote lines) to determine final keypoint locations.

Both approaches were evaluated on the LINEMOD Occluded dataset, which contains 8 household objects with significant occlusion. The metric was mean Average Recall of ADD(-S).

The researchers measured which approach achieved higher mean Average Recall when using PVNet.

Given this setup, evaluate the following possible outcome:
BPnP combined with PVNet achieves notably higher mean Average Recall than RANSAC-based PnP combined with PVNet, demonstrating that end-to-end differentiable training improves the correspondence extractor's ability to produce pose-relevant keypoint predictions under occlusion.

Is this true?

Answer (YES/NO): NO